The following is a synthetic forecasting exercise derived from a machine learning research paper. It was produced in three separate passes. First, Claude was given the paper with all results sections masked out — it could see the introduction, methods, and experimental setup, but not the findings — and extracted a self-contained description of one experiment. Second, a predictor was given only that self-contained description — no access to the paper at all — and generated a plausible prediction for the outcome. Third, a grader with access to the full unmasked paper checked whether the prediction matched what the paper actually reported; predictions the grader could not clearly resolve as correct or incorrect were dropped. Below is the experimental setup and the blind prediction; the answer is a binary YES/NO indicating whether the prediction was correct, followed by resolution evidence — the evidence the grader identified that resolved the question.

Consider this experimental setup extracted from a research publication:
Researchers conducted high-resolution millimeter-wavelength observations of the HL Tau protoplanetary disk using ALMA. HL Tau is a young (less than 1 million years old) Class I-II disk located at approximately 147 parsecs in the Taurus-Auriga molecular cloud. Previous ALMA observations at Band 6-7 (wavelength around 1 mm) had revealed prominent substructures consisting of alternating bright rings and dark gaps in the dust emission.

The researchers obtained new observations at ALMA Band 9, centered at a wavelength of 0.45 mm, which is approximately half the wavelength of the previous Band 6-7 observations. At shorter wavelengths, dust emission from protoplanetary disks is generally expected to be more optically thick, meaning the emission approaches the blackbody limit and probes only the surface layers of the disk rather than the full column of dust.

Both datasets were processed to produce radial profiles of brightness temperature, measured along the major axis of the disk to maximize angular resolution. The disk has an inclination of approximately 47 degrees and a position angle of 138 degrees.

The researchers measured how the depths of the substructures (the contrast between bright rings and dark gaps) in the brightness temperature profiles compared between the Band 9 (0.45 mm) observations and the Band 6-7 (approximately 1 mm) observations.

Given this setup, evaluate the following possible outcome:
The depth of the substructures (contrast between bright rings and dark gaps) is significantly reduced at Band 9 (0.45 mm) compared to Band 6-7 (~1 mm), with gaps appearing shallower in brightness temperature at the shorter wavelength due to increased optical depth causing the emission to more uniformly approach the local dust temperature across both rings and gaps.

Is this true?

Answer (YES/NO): YES